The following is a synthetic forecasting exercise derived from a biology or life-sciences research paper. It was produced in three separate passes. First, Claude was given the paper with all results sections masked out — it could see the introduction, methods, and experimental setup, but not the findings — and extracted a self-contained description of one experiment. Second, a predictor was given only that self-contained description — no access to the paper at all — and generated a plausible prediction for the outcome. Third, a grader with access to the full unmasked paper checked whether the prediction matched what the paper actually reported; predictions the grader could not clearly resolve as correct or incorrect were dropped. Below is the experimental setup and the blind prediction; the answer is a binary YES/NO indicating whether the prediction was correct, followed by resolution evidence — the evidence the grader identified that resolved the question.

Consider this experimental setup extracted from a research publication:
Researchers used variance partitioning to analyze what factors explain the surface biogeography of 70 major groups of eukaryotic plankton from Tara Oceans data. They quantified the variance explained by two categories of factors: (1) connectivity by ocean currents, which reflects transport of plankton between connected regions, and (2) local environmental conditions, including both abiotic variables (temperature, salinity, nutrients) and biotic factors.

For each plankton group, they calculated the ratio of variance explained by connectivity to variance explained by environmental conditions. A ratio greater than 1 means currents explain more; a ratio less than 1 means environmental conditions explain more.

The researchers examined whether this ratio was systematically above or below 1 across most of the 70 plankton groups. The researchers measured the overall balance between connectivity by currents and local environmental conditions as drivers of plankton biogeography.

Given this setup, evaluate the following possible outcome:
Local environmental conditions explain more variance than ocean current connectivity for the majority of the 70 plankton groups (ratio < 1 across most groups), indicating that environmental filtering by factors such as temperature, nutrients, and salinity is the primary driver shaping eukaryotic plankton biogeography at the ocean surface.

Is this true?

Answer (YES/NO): NO